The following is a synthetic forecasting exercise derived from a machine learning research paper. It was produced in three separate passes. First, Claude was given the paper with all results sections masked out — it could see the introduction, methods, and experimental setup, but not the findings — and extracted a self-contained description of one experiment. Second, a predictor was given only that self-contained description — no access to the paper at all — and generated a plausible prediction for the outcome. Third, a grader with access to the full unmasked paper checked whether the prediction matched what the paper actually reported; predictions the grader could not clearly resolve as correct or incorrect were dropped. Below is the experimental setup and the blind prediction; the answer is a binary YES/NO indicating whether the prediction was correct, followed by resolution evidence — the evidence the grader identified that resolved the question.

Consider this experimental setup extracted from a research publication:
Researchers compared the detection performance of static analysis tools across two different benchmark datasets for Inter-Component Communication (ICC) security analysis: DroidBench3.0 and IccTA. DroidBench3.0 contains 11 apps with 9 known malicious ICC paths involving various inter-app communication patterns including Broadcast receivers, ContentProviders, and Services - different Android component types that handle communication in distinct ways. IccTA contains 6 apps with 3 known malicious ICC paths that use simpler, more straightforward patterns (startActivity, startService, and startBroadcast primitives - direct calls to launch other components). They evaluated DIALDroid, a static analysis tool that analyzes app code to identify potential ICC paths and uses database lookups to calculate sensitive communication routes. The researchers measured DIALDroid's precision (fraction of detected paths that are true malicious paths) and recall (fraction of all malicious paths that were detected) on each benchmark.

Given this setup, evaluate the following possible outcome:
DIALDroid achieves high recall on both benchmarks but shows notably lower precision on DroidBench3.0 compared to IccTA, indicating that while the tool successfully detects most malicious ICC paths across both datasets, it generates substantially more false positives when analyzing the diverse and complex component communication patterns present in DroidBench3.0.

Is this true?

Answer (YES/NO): NO